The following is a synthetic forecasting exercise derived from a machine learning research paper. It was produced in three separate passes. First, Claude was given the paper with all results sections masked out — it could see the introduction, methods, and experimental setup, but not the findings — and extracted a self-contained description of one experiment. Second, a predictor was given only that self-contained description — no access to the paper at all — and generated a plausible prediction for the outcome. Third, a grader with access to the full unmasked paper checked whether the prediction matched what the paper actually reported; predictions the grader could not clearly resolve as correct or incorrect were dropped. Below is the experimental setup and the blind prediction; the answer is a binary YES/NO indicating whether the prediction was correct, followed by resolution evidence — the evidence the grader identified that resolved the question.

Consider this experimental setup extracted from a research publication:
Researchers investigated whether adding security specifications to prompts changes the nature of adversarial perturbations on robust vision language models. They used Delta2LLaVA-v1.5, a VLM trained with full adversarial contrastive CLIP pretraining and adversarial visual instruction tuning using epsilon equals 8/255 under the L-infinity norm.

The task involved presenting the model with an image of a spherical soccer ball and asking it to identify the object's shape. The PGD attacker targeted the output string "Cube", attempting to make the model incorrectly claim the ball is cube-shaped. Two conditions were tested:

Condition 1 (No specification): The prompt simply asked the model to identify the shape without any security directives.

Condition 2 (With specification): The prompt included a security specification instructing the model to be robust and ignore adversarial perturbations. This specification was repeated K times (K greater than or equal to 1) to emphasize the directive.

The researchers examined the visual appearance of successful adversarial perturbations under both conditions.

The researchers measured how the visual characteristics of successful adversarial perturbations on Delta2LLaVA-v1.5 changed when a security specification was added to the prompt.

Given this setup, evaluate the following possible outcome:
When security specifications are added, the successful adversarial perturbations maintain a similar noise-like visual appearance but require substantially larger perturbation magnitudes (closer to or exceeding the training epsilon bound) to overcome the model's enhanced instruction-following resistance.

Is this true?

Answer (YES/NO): NO